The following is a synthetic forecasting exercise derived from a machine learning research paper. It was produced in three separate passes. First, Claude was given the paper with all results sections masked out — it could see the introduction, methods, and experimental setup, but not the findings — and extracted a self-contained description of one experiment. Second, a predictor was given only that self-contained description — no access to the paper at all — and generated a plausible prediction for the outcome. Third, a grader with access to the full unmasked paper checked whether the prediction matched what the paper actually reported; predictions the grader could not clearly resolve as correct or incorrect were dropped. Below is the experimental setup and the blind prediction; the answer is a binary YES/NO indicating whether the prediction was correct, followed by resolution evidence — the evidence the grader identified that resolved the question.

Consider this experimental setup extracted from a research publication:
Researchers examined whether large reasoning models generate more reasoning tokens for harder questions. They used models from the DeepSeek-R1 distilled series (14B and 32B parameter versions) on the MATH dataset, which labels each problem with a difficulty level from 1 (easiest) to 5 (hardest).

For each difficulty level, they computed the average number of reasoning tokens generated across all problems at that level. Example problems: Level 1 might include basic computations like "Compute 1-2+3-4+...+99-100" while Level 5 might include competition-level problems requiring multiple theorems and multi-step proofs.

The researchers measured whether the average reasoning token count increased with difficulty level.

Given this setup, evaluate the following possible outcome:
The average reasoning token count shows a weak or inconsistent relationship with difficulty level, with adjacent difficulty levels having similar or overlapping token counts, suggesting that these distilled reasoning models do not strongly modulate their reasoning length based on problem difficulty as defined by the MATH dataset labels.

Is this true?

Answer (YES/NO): NO